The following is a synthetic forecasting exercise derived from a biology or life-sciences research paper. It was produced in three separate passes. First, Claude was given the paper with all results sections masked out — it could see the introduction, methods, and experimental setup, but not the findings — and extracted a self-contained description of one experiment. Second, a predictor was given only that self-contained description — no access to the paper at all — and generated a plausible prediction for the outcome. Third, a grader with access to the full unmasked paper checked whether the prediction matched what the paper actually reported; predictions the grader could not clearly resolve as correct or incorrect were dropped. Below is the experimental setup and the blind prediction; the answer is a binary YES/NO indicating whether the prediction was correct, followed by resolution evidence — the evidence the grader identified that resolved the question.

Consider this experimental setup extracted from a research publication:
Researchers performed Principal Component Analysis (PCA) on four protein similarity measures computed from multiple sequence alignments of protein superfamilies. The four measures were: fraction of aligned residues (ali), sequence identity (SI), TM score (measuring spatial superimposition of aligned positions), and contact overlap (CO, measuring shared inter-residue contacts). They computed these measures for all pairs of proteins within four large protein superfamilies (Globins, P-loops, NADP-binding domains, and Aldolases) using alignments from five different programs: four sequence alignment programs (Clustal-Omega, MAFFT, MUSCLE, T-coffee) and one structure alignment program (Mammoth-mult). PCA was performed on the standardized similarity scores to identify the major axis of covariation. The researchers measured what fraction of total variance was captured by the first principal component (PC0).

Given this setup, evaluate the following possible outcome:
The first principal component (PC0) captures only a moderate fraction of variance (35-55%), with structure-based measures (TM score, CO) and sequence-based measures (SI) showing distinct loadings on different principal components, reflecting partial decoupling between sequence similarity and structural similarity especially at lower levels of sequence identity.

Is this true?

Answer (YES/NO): NO